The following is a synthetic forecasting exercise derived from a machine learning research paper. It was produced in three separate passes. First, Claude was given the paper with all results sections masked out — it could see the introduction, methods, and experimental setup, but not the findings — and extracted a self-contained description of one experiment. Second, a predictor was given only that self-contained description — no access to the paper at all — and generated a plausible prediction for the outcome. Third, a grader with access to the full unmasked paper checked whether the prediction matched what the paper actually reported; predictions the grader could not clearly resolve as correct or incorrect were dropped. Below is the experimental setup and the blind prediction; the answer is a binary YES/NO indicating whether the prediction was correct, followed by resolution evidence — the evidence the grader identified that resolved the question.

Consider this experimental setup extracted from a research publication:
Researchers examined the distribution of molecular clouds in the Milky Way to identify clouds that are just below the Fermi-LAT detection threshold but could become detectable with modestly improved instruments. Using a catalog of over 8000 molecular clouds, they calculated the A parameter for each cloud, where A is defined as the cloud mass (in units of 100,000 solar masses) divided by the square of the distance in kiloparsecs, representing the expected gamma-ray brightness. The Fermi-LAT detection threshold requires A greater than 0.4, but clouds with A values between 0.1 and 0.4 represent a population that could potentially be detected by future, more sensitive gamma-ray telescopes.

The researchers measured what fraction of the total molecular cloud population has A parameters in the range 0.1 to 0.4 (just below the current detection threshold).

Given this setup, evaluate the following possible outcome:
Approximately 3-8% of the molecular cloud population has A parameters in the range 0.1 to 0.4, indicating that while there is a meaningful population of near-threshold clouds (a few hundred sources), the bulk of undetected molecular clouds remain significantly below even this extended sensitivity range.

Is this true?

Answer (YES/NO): NO